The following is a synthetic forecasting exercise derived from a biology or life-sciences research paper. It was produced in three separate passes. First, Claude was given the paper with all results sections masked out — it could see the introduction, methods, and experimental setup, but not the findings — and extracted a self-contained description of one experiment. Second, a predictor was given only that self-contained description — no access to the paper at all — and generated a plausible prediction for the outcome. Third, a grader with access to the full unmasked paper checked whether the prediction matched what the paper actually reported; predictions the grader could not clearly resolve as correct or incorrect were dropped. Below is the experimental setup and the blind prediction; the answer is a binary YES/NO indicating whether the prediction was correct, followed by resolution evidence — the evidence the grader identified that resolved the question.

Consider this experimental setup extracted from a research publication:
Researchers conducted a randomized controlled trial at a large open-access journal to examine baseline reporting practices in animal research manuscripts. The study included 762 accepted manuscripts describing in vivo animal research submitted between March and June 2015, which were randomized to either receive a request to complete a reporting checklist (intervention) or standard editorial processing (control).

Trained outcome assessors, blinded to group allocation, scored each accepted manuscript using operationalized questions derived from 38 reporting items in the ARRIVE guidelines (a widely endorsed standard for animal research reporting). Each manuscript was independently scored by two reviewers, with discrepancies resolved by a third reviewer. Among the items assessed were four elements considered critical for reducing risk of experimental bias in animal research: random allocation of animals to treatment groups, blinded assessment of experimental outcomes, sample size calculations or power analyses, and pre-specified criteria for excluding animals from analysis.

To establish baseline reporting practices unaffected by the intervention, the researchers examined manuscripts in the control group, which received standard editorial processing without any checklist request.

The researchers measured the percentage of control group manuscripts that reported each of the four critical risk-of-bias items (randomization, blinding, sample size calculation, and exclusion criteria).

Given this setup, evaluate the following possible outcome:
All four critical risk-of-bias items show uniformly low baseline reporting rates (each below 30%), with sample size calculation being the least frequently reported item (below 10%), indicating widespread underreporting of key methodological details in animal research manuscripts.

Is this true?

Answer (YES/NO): YES